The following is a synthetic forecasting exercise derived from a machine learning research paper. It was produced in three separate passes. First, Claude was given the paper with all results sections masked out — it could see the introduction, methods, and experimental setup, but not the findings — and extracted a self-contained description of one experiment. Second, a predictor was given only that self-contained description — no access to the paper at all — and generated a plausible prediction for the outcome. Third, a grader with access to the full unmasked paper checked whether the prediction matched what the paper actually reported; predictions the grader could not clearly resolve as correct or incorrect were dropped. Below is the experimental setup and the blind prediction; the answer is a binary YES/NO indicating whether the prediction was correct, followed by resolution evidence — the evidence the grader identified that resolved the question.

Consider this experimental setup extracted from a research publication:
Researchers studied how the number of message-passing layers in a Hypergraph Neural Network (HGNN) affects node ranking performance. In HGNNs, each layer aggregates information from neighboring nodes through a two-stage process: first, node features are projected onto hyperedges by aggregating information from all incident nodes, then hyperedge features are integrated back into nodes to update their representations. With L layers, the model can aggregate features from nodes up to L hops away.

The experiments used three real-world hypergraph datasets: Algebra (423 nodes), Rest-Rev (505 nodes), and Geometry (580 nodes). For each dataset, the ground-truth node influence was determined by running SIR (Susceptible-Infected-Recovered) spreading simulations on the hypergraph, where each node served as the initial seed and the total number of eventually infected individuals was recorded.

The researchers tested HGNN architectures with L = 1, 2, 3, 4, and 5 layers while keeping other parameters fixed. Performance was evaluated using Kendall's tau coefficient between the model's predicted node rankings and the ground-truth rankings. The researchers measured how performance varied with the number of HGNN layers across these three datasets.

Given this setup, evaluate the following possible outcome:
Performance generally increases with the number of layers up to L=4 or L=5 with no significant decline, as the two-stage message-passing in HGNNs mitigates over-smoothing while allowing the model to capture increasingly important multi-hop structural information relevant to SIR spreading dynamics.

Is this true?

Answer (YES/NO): NO